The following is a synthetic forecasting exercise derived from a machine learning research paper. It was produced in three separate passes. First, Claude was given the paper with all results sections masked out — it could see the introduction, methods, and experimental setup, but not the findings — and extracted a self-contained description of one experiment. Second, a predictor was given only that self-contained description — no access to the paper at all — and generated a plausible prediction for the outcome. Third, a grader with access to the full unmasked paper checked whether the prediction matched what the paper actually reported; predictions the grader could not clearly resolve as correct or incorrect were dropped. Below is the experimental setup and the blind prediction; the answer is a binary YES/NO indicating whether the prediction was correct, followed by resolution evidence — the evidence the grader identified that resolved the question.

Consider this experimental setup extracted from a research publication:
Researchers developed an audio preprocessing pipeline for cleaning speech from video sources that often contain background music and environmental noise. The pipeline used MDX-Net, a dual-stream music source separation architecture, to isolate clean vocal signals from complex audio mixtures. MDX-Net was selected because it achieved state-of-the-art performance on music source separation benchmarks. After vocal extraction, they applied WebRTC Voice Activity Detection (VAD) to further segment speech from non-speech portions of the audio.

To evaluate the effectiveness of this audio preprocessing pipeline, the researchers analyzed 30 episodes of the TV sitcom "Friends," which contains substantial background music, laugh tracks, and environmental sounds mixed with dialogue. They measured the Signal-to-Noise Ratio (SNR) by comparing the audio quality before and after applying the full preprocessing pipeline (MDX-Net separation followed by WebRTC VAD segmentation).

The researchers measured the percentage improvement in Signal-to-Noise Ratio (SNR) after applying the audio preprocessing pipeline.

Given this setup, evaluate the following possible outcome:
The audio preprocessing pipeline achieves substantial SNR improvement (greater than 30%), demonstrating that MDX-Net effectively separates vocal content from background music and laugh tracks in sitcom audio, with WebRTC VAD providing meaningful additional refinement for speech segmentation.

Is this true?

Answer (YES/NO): YES